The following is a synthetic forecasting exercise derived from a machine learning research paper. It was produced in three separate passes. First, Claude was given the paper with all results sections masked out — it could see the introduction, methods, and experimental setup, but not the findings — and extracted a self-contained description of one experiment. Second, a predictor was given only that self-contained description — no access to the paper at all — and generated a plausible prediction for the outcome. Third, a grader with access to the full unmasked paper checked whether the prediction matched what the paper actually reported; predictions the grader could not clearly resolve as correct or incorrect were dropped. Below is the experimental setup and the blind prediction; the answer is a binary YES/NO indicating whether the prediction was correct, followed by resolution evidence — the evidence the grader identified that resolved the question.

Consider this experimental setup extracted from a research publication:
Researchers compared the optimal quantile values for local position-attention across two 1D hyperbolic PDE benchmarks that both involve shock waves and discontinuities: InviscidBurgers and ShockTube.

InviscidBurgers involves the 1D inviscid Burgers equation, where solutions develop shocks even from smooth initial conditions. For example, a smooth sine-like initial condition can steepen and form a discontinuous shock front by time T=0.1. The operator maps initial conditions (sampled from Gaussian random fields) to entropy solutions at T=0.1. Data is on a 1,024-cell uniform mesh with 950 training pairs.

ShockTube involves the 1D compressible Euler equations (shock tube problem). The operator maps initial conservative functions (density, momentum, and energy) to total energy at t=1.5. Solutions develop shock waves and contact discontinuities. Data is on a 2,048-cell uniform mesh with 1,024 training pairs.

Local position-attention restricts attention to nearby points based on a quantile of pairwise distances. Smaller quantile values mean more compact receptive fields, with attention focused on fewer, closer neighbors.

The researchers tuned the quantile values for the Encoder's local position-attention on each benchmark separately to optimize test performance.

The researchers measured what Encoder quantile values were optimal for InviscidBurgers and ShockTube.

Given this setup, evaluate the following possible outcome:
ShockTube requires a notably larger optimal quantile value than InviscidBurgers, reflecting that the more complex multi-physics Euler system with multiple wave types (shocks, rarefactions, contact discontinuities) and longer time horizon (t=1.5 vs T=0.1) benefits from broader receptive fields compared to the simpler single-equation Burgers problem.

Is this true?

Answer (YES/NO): YES